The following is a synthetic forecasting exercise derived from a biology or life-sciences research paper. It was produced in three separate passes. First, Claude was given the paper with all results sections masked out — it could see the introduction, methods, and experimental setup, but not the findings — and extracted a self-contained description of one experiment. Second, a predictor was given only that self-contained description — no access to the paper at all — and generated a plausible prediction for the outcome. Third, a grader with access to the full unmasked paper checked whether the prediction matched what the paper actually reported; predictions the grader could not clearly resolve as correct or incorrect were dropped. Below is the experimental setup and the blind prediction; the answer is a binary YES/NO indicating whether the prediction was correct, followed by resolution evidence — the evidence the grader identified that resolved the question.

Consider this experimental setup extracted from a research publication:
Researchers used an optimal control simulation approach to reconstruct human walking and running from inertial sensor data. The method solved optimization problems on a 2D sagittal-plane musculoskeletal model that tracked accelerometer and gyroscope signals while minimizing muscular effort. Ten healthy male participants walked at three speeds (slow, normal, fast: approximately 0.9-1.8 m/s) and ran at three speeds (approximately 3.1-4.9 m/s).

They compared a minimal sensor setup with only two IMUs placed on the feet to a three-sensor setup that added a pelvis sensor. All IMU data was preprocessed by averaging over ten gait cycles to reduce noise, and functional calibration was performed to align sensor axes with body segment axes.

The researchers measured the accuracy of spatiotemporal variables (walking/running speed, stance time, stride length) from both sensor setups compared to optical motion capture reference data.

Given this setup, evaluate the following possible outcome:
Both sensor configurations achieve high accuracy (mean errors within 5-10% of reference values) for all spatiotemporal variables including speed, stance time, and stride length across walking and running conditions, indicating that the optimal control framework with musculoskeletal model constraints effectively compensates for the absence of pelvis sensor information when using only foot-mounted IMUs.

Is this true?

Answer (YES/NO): NO